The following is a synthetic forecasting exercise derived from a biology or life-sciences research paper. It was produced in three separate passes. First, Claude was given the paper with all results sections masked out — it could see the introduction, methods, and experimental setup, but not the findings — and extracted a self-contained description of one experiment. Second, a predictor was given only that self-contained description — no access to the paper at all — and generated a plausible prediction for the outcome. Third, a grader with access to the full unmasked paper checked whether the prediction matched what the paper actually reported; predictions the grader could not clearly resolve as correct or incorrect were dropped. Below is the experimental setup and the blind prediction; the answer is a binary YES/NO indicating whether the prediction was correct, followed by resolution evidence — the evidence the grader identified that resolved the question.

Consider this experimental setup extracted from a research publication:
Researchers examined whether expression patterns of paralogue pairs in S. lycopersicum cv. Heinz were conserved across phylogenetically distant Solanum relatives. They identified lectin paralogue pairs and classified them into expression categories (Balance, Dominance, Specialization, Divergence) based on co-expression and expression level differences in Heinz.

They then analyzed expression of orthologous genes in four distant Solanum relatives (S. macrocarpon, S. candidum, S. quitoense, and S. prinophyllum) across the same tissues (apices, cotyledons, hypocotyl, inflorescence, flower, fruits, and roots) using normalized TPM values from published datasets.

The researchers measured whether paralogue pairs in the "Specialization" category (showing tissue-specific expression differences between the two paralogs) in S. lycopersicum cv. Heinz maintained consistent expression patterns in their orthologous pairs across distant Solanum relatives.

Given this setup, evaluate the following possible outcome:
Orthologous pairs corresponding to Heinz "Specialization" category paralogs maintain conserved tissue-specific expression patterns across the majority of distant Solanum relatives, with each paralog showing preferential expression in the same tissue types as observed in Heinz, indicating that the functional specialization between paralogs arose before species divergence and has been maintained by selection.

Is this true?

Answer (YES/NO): NO